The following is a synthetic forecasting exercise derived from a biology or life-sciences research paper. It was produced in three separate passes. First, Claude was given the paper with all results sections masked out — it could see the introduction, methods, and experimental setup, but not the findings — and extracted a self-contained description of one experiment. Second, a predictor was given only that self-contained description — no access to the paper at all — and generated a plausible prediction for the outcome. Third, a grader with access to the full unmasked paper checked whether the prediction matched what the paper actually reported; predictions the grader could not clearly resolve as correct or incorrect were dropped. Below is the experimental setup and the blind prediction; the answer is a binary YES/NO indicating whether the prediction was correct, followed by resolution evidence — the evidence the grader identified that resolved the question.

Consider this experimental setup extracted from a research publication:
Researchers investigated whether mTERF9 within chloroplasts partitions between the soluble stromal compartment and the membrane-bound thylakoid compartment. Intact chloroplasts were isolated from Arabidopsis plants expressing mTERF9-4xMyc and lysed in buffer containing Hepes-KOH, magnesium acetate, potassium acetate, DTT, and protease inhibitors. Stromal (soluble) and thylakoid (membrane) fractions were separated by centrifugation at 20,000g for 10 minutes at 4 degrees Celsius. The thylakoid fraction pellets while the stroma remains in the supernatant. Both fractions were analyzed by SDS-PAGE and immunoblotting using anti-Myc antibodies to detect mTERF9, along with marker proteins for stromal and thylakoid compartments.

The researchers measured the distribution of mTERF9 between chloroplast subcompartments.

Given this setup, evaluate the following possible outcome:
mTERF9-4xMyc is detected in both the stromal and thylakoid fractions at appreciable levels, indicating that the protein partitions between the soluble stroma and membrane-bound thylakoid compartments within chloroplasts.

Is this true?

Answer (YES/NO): YES